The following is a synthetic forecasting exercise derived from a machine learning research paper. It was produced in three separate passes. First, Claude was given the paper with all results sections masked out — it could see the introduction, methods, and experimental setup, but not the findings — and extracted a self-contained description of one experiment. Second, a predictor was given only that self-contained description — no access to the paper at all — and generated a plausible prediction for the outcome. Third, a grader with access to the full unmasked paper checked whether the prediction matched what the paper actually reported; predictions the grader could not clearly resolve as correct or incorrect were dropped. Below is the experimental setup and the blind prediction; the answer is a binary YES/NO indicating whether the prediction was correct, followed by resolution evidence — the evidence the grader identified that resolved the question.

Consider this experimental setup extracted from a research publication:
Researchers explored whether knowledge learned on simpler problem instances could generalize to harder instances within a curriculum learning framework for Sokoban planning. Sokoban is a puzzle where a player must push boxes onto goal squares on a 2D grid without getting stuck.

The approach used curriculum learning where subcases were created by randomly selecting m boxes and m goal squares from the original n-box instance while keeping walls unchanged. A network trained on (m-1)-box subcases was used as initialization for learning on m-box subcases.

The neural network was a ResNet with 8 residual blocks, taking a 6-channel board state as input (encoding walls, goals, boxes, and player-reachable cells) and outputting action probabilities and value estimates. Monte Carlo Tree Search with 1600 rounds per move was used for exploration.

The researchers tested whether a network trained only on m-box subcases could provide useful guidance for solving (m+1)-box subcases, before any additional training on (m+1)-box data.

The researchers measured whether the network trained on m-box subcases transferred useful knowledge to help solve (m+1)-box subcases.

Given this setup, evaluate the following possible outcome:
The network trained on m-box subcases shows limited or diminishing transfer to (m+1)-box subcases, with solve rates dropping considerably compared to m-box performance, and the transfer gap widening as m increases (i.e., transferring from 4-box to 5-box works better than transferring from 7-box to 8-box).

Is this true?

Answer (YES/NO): NO